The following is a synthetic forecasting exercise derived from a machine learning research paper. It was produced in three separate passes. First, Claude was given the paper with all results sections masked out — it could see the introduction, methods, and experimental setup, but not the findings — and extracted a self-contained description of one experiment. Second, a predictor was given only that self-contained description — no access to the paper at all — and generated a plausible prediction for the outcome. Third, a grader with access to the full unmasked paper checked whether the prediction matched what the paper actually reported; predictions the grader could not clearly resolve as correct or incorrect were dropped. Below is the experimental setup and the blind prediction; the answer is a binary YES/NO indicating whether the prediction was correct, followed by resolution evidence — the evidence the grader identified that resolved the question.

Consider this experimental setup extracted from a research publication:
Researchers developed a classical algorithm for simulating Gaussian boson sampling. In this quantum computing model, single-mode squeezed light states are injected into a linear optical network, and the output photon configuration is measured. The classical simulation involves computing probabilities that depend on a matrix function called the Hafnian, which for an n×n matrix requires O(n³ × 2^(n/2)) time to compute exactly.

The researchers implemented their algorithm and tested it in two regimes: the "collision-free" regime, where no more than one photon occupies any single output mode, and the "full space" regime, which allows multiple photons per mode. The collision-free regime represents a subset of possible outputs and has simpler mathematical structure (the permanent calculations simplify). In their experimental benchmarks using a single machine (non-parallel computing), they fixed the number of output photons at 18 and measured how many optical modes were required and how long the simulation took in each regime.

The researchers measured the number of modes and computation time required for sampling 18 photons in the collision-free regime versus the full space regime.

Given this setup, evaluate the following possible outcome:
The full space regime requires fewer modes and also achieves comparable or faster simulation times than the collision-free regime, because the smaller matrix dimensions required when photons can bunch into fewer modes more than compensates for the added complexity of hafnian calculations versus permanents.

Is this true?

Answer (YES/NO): NO